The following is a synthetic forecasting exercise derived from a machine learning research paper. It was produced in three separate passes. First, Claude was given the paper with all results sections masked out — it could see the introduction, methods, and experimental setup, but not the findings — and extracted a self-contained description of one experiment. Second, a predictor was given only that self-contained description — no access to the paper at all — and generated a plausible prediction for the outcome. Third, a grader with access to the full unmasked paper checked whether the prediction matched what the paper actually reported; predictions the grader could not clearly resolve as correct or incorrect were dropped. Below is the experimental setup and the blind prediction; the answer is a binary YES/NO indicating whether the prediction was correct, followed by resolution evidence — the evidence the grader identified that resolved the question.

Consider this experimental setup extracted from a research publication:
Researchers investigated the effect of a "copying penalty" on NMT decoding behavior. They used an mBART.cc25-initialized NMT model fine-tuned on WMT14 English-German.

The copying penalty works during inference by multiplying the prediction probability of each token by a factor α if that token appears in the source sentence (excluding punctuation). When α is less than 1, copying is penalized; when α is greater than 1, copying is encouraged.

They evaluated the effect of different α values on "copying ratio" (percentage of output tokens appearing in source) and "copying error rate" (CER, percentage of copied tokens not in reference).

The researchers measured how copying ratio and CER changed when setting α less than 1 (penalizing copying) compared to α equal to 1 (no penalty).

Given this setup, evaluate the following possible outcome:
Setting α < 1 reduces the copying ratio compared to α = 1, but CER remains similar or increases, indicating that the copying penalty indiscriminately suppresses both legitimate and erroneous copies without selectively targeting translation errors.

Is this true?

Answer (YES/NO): NO